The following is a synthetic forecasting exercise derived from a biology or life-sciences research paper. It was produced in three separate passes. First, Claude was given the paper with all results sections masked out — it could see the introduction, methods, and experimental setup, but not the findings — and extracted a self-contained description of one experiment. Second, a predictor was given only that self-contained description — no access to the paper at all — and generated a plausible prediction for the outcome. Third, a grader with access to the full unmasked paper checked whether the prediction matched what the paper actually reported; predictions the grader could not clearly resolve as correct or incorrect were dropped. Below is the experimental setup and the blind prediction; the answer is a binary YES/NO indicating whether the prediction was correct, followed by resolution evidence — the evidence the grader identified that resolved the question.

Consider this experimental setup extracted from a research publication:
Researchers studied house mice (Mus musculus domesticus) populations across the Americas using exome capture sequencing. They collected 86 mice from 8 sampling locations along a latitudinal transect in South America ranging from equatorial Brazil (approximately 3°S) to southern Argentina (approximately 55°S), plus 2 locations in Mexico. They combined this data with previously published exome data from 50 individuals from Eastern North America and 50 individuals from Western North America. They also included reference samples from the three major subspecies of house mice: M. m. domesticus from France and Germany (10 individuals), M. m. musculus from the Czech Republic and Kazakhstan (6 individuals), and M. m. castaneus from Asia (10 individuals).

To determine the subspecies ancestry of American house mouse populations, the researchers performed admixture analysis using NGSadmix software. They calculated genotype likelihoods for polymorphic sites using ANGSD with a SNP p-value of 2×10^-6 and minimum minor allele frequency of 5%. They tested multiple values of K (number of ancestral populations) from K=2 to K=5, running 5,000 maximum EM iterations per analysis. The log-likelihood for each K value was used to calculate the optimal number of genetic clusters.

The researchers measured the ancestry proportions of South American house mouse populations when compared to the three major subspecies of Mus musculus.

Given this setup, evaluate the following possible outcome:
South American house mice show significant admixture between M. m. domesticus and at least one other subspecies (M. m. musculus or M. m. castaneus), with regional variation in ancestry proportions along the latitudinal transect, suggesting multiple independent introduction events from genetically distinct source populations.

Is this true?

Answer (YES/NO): NO